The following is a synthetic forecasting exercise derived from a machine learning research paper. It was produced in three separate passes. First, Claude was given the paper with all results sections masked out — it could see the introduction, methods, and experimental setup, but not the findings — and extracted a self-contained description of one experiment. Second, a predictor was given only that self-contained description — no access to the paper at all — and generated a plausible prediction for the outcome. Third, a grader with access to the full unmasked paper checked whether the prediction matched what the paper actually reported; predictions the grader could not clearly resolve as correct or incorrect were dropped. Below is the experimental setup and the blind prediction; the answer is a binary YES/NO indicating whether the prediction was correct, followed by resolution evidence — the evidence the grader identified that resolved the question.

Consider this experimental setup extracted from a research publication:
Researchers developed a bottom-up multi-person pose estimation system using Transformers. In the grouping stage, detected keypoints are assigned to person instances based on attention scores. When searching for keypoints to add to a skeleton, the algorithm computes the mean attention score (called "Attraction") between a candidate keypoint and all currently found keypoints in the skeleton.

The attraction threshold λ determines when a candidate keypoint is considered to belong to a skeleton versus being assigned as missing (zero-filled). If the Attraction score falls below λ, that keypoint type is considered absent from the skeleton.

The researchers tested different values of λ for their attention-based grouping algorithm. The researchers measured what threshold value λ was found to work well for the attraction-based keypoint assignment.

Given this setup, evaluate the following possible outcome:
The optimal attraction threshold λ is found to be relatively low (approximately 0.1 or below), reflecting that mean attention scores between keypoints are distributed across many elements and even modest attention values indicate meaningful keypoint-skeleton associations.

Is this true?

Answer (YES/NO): NO